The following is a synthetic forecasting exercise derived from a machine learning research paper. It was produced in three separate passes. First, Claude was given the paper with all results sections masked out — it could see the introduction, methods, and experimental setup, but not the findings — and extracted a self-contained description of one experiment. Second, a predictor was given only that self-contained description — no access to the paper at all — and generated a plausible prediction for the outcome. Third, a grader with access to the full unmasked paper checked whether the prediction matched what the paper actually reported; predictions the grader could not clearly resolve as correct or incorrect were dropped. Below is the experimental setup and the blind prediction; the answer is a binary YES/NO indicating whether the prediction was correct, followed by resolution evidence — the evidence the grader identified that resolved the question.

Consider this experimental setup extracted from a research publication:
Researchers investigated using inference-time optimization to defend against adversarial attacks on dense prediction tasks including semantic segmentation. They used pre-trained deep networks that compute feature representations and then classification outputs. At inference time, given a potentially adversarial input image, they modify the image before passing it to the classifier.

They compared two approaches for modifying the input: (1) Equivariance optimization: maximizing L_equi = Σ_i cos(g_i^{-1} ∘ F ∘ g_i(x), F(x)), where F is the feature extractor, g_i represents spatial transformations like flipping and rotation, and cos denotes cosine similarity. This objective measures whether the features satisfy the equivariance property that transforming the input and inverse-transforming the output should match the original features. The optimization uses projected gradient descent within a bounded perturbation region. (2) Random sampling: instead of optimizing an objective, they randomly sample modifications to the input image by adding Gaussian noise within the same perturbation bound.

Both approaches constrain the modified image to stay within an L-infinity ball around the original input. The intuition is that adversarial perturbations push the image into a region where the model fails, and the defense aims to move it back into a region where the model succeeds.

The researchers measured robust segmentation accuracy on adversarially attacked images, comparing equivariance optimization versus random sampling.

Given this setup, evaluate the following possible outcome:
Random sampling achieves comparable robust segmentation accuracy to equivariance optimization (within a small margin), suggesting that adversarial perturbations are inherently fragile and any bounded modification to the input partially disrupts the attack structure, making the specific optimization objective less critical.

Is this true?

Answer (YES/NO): NO